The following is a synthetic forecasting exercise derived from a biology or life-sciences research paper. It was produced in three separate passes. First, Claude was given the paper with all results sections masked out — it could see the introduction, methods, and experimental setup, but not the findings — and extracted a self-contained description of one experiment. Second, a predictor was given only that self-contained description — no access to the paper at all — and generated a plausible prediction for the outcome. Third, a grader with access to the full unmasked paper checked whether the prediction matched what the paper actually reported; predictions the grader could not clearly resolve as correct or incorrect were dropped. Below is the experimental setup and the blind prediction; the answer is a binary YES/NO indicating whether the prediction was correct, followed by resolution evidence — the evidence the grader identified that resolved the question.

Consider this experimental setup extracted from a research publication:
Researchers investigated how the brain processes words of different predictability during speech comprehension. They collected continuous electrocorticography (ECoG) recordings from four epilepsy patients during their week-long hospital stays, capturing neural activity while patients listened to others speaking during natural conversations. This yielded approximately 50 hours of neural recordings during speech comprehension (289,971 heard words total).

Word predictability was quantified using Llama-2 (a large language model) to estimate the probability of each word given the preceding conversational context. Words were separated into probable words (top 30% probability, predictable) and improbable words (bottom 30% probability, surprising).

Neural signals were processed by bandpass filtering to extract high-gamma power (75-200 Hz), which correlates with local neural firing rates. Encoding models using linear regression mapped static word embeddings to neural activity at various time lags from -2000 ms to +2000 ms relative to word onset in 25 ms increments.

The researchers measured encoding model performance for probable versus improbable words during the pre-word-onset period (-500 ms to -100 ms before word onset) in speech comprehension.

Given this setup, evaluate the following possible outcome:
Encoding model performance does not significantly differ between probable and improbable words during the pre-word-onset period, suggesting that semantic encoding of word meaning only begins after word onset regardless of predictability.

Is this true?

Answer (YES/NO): NO